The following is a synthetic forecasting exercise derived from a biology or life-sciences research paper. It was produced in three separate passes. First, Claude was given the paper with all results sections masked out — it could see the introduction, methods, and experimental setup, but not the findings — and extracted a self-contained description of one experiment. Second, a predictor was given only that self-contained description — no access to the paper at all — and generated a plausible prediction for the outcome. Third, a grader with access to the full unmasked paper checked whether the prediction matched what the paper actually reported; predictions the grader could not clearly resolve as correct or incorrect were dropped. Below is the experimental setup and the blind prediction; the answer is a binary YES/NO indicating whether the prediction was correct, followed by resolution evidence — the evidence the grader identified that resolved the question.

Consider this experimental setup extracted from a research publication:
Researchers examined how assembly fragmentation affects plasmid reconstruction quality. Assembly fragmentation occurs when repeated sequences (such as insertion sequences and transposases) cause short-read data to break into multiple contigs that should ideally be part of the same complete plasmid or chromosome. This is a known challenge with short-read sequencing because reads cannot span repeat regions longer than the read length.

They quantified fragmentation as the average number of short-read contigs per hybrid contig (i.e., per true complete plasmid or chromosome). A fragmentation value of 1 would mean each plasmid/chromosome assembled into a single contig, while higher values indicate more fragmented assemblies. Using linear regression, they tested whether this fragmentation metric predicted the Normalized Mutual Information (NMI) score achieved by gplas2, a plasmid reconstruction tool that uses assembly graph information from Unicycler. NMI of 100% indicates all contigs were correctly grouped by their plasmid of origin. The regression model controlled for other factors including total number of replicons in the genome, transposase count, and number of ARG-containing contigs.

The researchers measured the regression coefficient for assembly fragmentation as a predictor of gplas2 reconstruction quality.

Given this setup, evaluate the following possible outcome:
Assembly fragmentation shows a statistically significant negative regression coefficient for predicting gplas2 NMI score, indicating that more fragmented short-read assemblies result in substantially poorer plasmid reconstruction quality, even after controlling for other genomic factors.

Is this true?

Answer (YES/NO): YES